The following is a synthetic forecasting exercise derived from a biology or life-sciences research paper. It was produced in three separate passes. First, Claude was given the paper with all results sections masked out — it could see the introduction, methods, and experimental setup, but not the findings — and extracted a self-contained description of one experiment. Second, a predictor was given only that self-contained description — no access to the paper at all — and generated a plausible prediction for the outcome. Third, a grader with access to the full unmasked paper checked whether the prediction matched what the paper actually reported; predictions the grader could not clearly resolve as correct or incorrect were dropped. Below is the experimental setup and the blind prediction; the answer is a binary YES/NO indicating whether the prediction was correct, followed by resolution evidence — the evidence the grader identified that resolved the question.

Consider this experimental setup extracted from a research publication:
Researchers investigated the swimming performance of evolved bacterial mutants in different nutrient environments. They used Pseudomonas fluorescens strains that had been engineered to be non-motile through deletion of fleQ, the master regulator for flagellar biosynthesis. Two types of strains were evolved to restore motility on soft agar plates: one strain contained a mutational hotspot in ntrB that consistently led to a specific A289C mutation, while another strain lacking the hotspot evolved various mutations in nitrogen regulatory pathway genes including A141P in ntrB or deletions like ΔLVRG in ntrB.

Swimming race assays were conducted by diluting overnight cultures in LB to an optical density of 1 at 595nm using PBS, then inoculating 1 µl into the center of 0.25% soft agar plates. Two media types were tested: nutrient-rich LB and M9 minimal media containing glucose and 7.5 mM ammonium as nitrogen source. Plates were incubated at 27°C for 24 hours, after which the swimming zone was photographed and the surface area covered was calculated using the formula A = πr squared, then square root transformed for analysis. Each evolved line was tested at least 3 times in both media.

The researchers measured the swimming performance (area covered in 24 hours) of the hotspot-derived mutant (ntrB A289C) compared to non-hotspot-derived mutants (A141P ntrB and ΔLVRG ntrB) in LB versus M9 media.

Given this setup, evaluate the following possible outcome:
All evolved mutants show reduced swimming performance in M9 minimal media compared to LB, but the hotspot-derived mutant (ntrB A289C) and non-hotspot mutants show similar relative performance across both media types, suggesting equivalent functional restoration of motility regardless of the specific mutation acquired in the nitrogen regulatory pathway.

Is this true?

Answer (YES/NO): NO